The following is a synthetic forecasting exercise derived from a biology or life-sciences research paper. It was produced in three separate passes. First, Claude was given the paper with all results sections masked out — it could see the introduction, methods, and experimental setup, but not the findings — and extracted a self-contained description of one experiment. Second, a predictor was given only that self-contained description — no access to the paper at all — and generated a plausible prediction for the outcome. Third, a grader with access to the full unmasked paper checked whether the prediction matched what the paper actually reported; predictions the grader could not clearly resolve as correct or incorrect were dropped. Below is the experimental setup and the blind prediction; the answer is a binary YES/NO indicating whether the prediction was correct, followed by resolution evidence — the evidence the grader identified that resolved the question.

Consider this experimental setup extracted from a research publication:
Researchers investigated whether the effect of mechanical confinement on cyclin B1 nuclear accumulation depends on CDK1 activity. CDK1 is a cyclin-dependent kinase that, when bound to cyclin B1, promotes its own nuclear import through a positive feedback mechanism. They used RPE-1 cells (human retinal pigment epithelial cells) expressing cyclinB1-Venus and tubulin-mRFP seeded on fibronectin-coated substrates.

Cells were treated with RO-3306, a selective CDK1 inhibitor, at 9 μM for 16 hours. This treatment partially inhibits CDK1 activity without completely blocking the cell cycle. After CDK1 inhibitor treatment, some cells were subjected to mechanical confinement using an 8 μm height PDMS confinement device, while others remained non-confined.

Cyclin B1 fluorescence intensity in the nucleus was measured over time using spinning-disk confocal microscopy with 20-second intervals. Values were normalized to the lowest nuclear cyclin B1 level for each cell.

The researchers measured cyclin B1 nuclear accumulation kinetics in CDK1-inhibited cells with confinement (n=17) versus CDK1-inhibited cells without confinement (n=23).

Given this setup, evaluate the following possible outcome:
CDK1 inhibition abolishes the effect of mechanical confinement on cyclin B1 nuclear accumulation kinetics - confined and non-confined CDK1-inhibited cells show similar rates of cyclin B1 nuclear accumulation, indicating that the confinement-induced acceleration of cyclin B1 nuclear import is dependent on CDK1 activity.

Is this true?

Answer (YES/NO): NO